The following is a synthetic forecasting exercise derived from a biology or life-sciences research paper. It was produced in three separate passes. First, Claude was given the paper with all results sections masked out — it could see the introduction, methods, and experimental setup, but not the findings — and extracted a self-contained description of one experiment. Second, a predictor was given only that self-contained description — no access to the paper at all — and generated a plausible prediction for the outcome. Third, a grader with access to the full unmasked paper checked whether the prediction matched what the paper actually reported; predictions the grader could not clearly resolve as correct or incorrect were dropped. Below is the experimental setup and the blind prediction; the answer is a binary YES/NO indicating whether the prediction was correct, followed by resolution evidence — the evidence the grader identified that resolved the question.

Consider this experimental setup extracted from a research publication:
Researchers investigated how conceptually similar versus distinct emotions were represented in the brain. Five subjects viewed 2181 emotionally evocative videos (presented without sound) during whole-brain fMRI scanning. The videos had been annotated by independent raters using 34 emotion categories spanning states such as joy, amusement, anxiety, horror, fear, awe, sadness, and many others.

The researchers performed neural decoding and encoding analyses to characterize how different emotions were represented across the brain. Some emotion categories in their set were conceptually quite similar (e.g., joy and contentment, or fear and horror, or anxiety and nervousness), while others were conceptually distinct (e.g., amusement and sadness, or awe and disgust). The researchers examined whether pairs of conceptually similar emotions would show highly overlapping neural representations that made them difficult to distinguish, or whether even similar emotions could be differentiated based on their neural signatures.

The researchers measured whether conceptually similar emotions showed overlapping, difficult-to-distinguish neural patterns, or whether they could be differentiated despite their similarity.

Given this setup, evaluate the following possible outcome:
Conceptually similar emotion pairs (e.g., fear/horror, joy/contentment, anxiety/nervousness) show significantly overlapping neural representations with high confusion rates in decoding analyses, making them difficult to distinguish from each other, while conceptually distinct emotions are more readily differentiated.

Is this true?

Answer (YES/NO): NO